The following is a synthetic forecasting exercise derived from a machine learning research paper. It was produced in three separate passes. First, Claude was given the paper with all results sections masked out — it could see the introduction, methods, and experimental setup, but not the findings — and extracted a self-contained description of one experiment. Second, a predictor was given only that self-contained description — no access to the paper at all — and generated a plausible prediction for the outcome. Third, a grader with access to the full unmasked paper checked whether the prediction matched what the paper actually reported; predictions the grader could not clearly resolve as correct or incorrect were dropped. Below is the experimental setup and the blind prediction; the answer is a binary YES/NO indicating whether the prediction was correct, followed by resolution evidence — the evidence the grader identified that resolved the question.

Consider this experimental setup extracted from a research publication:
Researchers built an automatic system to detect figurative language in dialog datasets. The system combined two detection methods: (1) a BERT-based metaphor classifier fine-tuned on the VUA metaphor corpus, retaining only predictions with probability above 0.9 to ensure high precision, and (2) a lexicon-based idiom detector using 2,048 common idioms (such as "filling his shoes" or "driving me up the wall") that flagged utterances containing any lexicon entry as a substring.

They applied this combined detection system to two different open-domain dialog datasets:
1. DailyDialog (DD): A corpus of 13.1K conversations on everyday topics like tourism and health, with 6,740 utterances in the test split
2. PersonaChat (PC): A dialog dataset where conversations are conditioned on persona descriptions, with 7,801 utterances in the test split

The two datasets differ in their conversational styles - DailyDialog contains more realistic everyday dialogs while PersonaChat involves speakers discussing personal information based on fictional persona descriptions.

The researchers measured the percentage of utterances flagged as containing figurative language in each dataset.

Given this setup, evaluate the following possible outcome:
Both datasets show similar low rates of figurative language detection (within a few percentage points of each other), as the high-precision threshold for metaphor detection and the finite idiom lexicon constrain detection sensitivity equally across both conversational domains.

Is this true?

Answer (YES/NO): NO